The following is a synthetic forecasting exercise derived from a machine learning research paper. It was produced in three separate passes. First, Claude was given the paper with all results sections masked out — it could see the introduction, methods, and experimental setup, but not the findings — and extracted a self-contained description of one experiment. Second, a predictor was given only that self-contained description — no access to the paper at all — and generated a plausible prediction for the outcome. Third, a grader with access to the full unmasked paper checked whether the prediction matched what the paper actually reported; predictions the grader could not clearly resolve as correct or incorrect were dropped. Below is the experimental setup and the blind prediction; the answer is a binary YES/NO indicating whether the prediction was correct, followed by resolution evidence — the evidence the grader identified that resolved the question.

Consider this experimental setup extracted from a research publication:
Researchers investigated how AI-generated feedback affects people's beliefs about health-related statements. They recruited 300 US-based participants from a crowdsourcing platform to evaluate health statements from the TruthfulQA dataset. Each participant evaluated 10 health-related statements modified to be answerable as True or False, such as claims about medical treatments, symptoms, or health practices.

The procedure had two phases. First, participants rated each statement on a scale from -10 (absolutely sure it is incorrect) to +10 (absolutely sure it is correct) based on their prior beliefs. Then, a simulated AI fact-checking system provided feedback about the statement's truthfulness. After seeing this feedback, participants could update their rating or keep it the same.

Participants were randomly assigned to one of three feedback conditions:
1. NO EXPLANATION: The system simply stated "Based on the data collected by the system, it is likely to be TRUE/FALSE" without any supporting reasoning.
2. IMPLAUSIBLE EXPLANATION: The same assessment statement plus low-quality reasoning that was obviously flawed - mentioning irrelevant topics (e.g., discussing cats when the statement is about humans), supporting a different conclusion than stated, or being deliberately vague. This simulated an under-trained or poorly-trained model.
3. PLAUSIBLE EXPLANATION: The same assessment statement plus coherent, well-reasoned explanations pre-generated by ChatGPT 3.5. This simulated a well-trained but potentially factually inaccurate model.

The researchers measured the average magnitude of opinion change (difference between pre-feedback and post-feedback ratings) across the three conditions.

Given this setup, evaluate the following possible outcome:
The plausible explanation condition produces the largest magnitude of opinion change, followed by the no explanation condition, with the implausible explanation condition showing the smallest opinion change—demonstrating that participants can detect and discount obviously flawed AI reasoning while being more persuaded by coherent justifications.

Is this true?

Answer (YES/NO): NO